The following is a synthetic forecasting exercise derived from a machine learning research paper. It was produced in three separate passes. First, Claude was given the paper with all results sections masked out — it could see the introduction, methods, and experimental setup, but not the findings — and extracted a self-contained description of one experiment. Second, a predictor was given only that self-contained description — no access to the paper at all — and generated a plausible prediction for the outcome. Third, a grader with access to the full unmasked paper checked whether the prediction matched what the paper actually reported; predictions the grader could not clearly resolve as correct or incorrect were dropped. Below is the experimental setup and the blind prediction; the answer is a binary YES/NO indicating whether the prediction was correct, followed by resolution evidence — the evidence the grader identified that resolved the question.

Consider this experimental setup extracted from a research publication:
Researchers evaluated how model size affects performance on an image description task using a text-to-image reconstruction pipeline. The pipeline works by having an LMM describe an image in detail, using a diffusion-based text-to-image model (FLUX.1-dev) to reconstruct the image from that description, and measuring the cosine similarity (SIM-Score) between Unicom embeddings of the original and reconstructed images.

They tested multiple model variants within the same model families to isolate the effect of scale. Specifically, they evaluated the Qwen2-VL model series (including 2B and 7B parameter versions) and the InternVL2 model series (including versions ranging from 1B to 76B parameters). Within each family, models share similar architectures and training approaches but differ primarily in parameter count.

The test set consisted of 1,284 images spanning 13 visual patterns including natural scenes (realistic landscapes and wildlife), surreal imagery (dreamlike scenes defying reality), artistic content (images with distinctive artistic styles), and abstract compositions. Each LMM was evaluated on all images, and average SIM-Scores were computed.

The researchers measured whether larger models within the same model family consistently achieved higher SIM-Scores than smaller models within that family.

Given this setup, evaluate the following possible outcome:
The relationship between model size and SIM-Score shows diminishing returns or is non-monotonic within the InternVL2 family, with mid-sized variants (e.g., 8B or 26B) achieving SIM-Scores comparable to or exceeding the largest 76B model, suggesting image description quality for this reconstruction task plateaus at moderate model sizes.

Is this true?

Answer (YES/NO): NO